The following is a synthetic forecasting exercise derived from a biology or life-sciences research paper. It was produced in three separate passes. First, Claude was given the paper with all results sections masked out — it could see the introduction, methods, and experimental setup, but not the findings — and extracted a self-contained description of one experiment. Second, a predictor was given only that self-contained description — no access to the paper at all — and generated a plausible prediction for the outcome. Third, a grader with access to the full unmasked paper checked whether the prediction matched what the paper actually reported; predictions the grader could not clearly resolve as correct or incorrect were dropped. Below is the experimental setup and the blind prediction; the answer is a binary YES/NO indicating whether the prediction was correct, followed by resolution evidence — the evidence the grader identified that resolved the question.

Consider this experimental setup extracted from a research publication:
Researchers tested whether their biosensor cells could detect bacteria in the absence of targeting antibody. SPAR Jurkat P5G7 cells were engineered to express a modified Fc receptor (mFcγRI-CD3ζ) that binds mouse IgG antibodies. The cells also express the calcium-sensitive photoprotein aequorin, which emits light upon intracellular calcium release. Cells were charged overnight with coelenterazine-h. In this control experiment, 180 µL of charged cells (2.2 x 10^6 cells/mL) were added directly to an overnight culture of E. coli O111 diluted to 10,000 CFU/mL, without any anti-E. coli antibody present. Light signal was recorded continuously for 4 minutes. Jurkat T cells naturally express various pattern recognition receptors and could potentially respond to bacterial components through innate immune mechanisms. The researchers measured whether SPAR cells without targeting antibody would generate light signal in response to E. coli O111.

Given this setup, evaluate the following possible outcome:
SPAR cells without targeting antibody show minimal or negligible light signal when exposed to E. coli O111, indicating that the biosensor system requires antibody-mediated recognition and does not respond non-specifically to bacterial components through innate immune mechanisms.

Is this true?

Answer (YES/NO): YES